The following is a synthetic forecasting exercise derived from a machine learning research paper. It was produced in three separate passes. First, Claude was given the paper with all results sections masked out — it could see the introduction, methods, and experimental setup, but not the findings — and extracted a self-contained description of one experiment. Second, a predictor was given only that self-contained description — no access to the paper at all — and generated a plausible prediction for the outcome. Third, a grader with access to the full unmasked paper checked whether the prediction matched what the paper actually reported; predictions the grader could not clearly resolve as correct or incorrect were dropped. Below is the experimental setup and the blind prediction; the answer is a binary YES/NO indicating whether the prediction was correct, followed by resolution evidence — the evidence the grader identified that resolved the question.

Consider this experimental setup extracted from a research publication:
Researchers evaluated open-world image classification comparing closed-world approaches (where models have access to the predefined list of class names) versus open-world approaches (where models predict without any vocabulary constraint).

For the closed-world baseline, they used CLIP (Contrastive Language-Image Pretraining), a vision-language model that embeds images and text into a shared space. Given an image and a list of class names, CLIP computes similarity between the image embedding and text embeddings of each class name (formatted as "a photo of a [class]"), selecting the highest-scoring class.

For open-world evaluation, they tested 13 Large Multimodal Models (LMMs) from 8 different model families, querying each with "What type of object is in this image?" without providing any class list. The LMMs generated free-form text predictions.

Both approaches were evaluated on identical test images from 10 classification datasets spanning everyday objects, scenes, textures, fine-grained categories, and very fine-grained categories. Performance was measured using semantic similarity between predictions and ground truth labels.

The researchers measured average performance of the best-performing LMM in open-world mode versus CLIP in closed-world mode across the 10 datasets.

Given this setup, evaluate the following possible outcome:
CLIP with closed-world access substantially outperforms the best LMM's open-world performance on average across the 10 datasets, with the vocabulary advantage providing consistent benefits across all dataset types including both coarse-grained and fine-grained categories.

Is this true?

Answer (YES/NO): YES